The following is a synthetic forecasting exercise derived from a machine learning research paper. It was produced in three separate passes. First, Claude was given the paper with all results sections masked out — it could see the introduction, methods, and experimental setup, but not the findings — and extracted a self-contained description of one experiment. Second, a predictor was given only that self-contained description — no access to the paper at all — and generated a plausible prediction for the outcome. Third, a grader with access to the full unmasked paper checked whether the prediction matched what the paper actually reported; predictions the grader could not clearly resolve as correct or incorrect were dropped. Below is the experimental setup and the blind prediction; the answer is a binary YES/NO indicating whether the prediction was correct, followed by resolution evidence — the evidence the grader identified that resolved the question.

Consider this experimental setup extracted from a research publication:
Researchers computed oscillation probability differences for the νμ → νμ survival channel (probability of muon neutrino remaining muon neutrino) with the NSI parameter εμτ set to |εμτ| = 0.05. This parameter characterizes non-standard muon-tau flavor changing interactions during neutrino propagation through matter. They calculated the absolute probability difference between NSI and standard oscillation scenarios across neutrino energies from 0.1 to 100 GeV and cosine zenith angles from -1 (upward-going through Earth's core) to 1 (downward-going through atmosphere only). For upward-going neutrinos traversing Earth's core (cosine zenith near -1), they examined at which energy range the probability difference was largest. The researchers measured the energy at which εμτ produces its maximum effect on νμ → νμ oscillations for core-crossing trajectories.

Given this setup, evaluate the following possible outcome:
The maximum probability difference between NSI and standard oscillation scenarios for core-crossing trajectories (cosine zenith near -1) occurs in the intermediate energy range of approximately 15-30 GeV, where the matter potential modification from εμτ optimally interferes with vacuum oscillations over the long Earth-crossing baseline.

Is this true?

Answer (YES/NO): NO